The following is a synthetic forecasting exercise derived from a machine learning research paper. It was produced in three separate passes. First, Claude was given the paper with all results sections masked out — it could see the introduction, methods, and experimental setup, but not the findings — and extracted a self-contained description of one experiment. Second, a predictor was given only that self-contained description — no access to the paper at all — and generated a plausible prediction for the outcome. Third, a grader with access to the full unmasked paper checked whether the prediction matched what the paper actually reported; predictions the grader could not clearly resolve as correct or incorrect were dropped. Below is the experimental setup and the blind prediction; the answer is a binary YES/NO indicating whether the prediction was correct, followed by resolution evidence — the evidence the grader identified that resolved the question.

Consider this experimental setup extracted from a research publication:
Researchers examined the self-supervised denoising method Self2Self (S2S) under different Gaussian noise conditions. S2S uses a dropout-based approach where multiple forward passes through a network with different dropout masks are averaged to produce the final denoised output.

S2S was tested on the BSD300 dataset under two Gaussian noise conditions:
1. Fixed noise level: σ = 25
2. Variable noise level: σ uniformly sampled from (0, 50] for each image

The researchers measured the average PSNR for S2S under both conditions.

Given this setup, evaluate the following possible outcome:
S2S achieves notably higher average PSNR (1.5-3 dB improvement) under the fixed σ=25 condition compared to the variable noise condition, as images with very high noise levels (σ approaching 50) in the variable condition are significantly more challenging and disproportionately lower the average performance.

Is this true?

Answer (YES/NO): YES